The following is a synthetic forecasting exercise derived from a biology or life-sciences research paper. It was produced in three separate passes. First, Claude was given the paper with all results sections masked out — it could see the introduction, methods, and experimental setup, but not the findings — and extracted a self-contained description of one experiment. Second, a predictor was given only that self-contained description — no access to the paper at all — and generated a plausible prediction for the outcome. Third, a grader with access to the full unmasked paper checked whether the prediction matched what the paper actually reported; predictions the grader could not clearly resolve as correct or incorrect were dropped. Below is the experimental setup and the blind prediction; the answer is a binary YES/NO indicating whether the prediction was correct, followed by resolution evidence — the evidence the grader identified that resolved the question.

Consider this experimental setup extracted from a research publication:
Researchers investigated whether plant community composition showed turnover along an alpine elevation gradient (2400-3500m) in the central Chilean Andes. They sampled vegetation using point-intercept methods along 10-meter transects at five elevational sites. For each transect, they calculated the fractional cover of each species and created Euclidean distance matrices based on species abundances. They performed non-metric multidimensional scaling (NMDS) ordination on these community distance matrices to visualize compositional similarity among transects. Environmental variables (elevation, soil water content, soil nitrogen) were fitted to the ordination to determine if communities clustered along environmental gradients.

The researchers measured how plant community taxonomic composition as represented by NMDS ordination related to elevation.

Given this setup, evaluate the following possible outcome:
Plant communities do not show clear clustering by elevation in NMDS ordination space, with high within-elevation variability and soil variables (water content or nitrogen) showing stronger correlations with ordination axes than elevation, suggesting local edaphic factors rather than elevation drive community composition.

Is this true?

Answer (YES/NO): NO